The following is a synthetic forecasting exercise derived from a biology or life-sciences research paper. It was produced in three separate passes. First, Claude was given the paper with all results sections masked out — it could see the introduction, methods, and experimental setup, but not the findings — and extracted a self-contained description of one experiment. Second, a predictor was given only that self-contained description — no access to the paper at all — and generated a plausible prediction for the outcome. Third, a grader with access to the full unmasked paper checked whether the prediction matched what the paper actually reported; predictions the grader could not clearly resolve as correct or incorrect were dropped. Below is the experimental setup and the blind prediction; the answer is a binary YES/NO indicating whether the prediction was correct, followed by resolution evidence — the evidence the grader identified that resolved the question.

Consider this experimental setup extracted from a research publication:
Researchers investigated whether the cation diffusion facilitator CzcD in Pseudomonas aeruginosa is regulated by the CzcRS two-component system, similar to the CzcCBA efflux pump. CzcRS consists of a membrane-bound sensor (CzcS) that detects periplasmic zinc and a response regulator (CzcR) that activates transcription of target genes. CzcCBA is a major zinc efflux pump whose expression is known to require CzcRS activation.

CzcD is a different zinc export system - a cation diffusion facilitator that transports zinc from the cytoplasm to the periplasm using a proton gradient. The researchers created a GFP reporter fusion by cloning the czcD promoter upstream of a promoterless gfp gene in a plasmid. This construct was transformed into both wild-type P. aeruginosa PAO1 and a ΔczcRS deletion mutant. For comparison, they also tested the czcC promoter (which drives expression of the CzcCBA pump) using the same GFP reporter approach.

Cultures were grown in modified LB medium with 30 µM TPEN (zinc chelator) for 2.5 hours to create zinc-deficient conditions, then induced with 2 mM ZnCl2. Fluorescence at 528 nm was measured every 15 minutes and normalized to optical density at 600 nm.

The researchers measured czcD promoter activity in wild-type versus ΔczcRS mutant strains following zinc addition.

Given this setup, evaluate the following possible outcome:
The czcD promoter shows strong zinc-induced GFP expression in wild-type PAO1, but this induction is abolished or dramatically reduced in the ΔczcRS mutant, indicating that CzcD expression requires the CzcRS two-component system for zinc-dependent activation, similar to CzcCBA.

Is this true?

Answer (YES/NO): YES